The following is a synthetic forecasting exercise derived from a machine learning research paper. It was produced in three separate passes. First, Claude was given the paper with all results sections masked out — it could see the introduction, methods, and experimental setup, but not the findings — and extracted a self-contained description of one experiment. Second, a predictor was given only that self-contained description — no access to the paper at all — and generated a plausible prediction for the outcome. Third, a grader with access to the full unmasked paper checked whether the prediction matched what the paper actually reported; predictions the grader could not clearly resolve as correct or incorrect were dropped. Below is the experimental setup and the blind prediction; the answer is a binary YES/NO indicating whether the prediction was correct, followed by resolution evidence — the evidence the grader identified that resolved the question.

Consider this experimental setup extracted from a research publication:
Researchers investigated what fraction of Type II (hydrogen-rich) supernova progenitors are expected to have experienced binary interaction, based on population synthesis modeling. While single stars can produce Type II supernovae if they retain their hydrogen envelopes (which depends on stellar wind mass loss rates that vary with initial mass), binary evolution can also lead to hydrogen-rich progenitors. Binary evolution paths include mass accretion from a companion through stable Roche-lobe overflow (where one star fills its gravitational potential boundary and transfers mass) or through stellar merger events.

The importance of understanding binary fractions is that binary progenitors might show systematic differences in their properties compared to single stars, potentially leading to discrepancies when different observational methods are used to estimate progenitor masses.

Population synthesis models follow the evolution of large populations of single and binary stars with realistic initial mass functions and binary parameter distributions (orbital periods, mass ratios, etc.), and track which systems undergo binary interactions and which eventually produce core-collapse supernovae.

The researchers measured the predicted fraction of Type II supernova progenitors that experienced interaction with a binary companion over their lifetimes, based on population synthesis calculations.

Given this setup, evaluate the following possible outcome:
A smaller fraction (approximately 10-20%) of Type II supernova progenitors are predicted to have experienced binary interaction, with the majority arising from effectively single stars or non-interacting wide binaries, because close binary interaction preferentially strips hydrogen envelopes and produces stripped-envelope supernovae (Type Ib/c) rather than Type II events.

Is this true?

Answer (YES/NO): NO